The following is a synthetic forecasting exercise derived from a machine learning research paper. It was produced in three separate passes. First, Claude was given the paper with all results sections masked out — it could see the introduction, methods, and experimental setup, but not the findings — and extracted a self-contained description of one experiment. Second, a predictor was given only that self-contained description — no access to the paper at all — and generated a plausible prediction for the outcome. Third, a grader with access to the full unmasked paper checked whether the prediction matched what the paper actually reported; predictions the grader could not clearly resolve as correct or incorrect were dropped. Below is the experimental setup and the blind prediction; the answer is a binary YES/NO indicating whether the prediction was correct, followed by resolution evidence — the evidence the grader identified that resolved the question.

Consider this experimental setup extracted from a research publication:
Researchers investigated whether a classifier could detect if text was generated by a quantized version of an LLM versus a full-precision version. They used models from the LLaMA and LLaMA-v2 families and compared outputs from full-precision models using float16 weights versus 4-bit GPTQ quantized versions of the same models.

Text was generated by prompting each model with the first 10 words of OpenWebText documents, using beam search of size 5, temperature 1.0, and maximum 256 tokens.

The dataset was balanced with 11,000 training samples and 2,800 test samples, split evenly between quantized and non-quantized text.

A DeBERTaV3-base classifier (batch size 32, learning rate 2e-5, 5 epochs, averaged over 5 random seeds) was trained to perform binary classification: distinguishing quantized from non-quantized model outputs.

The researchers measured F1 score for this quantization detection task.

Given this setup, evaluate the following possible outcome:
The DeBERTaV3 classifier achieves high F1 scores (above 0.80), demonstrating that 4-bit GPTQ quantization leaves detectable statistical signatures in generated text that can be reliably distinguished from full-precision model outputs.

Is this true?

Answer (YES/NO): NO